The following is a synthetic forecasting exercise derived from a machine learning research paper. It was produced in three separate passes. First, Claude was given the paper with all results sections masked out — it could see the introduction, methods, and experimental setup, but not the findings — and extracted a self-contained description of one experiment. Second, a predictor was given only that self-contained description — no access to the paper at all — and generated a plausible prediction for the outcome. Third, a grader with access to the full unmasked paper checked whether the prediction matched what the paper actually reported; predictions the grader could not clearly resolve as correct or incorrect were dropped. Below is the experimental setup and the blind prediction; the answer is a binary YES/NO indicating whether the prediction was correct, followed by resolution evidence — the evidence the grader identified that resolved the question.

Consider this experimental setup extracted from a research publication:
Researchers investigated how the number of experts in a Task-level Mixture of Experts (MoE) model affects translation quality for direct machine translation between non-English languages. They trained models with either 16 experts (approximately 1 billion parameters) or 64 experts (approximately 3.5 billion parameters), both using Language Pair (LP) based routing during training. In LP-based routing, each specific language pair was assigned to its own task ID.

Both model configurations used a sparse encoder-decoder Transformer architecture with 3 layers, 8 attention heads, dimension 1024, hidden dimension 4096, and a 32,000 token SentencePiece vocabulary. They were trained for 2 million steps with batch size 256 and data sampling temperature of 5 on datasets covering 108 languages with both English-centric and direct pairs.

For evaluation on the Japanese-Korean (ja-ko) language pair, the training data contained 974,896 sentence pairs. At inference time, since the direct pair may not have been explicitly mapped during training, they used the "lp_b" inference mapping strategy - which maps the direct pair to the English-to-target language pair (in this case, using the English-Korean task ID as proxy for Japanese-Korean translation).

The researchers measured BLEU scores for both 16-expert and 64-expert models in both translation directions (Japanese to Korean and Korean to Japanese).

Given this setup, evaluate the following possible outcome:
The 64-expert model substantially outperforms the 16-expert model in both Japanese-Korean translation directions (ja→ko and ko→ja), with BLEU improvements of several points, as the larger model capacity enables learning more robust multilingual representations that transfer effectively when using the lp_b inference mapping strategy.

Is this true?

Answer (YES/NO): NO